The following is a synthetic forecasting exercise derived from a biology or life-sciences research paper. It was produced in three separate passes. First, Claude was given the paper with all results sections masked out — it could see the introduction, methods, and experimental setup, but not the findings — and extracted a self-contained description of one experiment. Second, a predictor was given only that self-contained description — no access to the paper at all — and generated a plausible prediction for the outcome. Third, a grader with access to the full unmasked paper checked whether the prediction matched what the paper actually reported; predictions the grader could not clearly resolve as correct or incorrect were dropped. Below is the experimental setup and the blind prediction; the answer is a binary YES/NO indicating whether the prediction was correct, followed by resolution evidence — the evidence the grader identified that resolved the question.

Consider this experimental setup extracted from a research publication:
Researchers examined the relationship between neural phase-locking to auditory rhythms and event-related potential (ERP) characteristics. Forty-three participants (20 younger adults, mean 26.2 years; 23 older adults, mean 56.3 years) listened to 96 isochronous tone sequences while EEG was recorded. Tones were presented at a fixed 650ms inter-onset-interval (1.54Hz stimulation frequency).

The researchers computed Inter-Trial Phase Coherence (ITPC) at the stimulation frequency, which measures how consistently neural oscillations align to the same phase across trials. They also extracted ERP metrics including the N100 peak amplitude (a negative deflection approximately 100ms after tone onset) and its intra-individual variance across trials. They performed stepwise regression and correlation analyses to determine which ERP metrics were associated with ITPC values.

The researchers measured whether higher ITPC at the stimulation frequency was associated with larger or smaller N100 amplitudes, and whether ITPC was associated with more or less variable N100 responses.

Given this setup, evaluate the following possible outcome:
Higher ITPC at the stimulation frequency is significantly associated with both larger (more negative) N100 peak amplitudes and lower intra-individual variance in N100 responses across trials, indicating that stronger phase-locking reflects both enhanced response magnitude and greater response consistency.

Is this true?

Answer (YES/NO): NO